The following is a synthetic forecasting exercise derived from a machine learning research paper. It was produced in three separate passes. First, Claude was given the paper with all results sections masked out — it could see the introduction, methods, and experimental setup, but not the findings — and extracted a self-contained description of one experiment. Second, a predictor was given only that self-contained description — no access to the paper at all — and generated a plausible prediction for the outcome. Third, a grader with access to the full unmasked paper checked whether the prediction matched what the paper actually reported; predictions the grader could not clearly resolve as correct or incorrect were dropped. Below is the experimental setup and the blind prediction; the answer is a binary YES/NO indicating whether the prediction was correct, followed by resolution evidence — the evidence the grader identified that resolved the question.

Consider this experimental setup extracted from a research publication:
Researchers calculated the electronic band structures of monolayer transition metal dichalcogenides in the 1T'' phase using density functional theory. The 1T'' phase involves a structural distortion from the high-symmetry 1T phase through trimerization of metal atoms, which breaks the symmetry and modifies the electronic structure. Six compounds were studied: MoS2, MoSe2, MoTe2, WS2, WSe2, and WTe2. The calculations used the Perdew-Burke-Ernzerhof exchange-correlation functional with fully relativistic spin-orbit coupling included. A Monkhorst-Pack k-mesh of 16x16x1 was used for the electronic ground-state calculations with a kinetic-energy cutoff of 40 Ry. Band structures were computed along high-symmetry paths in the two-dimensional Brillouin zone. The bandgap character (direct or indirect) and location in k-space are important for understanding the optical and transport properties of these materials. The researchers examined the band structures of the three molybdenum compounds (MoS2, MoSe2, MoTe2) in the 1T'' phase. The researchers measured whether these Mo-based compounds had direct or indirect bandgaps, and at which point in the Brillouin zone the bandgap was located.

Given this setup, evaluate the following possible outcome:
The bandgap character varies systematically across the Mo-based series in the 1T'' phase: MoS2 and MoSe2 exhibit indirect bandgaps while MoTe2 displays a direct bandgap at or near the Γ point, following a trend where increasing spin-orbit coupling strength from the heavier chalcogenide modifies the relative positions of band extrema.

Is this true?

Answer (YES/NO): NO